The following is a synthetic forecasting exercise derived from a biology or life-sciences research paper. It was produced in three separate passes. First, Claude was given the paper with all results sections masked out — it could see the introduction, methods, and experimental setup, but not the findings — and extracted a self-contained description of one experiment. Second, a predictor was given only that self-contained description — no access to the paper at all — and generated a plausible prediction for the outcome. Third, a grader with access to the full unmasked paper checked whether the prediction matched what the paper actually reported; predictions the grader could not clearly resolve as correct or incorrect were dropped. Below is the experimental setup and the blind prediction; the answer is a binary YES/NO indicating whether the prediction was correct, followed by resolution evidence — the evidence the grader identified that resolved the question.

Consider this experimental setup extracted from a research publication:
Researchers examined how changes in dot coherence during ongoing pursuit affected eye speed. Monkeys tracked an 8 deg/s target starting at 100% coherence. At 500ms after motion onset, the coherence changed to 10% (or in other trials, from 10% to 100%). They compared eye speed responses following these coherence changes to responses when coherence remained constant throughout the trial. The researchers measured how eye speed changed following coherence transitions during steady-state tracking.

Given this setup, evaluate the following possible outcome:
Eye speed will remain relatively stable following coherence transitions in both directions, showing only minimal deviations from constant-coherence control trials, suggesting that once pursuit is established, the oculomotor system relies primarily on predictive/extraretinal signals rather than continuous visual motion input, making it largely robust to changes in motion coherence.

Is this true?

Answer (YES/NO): NO